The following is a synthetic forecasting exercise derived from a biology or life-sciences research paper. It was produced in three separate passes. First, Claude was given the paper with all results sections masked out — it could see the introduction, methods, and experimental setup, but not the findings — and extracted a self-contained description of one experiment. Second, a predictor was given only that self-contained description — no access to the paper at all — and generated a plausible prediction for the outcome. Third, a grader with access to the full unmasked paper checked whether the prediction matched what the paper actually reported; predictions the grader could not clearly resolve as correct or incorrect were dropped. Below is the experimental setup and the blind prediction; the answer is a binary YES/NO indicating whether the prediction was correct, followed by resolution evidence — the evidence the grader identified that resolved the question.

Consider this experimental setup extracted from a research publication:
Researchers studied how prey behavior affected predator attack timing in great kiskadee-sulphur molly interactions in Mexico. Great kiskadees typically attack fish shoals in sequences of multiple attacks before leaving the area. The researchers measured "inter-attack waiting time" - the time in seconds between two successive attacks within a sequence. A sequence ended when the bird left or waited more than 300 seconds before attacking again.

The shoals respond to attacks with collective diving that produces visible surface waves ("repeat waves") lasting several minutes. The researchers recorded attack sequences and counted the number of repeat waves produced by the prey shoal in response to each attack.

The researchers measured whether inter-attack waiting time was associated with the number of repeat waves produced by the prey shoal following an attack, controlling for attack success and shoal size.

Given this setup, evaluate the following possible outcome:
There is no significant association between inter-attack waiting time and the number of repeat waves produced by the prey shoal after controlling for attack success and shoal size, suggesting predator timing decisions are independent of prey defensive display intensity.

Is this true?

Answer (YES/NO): YES